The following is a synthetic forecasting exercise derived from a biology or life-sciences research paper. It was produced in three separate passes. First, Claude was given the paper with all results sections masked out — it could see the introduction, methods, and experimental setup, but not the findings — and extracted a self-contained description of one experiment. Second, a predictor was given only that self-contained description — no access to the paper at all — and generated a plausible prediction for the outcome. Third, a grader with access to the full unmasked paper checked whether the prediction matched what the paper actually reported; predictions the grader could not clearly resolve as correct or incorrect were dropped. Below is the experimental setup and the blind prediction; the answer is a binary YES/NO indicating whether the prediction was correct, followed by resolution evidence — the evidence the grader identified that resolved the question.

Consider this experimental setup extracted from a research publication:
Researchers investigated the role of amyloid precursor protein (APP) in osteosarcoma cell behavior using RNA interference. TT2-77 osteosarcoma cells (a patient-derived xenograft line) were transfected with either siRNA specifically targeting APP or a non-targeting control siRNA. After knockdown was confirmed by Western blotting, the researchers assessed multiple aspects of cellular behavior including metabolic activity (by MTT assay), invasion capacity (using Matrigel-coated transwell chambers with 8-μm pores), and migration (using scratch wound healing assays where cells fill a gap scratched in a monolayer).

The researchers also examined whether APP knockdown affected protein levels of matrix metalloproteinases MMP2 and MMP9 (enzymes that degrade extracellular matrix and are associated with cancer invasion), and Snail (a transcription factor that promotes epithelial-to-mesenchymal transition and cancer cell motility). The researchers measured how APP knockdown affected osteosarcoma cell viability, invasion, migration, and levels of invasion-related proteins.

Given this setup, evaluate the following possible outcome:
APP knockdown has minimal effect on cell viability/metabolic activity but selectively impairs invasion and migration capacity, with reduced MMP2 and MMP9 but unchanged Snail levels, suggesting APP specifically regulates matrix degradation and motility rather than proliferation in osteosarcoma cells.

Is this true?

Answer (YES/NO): NO